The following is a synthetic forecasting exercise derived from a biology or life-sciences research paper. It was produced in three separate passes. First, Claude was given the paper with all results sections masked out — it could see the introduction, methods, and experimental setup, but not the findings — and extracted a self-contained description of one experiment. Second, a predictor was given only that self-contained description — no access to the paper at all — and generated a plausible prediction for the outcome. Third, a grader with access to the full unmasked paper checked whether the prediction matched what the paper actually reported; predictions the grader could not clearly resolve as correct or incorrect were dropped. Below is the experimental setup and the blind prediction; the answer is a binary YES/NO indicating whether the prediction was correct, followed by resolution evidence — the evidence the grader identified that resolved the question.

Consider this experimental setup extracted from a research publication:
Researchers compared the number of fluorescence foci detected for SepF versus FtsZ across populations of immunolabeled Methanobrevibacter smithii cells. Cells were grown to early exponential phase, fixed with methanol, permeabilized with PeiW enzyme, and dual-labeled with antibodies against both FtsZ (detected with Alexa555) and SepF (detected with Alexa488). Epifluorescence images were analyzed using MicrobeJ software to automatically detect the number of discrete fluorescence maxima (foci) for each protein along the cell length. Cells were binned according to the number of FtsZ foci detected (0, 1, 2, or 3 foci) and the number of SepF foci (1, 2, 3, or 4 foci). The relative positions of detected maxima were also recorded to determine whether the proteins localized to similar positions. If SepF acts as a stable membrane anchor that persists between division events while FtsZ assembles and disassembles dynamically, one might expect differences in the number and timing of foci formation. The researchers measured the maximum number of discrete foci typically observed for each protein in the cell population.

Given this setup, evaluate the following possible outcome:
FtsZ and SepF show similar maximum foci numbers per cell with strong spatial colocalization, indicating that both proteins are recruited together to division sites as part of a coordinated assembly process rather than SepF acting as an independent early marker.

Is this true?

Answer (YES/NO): NO